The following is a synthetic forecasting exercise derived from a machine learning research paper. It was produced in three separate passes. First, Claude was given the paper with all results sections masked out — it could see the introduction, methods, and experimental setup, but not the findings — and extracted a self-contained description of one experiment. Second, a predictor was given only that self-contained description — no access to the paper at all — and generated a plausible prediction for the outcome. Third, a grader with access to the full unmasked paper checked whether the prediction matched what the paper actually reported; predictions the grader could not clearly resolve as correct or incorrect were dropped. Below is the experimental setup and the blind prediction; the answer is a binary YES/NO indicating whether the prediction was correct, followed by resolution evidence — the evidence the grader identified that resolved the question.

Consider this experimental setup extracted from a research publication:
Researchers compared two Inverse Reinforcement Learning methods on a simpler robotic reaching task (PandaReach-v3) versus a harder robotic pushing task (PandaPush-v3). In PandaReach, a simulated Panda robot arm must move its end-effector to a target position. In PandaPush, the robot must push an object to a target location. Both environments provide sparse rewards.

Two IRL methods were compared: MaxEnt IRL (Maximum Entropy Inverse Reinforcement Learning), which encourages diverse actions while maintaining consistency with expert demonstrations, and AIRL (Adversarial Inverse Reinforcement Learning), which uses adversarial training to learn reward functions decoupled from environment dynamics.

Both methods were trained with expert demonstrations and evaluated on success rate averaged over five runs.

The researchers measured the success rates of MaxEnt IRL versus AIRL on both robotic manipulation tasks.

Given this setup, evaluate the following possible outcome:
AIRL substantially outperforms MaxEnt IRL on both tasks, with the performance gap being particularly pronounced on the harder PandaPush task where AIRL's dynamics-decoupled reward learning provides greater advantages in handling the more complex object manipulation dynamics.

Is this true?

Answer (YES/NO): NO